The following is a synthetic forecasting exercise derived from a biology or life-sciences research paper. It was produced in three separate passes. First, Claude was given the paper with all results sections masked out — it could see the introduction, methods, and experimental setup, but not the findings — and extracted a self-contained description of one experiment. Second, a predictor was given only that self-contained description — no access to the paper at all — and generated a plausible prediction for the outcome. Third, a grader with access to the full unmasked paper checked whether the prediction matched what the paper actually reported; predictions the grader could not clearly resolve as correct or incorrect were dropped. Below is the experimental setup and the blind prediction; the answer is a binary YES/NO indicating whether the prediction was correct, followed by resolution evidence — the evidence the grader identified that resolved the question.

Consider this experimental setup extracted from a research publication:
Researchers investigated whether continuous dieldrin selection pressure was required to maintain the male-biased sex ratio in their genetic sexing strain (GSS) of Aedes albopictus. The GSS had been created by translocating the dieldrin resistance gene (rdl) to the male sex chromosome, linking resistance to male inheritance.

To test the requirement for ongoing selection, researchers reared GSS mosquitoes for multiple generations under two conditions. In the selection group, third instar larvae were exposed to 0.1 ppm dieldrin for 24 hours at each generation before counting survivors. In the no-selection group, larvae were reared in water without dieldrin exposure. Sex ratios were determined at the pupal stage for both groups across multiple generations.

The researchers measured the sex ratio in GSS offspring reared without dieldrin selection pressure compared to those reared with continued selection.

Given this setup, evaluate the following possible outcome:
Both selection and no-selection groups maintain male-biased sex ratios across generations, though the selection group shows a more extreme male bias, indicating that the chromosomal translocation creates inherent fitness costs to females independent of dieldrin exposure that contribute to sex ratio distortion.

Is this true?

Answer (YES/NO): NO